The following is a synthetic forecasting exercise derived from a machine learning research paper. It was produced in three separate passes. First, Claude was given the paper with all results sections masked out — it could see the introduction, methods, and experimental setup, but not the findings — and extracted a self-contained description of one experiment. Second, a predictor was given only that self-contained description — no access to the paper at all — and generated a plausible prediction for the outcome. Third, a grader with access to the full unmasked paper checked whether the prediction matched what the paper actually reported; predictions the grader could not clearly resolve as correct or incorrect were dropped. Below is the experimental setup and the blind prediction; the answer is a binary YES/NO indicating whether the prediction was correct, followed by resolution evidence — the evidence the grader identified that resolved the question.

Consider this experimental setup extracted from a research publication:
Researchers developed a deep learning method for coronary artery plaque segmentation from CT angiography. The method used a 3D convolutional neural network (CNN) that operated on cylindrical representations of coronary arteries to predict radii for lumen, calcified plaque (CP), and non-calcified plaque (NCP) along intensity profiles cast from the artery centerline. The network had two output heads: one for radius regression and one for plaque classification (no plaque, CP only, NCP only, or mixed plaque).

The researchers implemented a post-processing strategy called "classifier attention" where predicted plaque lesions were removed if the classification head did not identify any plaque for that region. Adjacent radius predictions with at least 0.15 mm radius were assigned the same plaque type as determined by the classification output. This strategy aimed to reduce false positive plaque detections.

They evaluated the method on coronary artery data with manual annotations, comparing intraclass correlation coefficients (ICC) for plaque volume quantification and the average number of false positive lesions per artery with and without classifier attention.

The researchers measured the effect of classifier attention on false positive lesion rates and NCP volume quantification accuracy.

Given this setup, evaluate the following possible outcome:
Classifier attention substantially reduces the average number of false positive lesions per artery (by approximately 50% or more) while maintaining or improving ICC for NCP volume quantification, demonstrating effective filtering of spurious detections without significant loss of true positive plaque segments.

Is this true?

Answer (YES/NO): NO